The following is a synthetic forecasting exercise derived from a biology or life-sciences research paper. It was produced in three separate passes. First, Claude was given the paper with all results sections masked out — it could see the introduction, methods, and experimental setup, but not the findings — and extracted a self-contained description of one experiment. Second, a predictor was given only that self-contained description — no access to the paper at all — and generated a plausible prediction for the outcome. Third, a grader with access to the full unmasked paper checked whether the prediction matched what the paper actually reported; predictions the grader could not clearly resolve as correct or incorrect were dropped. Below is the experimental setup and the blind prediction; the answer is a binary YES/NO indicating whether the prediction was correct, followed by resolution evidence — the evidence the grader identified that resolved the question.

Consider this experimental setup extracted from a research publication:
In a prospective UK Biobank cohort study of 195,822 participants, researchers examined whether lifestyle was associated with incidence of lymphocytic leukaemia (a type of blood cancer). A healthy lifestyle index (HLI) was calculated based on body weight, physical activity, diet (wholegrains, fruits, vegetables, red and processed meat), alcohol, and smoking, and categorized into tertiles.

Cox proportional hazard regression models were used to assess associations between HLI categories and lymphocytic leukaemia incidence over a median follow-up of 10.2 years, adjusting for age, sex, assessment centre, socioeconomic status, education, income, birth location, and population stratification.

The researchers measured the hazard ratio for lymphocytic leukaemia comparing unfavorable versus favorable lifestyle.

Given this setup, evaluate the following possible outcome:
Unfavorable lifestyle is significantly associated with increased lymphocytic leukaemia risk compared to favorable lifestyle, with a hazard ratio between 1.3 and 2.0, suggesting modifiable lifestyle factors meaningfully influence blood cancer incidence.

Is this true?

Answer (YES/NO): NO